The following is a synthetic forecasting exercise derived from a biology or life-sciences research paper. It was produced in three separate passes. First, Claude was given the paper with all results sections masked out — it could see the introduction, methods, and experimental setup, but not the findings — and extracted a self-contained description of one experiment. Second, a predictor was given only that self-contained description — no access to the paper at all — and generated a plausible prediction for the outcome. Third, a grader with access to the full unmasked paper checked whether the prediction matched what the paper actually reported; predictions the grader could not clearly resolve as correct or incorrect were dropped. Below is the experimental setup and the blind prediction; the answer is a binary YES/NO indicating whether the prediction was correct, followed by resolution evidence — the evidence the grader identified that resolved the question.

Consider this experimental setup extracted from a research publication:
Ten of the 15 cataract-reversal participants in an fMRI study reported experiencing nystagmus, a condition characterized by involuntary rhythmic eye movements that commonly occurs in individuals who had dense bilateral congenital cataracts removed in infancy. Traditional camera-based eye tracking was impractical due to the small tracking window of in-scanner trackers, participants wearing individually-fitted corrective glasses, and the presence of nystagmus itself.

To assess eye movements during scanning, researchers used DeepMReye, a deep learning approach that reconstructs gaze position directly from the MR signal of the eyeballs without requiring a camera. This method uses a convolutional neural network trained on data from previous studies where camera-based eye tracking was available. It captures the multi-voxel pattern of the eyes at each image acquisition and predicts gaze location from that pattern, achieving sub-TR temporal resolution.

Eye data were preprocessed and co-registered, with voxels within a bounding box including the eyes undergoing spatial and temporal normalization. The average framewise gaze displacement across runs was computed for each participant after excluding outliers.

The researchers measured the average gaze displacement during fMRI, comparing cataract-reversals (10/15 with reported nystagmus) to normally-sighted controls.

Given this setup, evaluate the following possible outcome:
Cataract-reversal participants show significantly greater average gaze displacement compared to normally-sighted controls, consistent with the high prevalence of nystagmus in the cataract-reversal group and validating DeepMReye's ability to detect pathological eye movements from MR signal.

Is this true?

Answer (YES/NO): YES